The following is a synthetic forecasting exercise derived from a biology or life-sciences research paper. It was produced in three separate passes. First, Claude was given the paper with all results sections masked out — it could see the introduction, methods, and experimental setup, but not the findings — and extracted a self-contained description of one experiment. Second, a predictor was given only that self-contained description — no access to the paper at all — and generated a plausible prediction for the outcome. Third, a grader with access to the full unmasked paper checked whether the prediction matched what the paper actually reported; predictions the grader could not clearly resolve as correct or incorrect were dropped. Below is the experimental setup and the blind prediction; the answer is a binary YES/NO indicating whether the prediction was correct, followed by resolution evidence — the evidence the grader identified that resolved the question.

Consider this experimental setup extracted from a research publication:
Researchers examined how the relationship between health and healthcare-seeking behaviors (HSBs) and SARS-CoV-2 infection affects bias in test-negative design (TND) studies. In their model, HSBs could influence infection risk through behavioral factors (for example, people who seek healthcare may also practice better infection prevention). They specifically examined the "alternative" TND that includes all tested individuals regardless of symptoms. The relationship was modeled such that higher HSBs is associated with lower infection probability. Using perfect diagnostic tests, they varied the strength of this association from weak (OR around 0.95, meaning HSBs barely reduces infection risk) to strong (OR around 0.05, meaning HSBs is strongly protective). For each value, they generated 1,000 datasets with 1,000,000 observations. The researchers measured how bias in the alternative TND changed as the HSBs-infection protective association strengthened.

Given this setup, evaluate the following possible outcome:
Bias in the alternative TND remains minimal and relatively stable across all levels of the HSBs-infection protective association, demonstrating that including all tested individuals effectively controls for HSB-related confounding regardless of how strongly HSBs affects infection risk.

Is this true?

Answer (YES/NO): NO